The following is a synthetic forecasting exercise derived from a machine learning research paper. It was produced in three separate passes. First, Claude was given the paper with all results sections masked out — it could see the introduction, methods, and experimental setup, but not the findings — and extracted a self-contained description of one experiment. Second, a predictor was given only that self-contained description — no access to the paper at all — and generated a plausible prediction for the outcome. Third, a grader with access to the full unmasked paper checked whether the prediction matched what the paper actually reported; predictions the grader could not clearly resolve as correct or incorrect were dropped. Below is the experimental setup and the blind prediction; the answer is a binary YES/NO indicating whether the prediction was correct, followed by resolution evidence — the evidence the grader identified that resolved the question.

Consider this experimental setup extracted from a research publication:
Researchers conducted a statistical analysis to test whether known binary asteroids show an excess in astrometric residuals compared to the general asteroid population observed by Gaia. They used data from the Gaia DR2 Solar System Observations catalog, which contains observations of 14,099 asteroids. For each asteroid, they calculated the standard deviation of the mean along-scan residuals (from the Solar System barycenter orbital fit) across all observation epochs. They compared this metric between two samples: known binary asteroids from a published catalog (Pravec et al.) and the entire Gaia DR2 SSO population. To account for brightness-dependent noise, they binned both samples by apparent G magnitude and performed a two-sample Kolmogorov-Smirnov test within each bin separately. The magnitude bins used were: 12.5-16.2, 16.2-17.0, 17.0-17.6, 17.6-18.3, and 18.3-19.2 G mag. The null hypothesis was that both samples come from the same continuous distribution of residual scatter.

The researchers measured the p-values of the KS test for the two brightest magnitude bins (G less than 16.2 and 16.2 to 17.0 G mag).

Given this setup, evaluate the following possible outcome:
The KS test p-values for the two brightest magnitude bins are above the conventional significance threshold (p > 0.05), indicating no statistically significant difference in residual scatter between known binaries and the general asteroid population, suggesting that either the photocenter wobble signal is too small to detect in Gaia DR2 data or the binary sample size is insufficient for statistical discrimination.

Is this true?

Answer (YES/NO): NO